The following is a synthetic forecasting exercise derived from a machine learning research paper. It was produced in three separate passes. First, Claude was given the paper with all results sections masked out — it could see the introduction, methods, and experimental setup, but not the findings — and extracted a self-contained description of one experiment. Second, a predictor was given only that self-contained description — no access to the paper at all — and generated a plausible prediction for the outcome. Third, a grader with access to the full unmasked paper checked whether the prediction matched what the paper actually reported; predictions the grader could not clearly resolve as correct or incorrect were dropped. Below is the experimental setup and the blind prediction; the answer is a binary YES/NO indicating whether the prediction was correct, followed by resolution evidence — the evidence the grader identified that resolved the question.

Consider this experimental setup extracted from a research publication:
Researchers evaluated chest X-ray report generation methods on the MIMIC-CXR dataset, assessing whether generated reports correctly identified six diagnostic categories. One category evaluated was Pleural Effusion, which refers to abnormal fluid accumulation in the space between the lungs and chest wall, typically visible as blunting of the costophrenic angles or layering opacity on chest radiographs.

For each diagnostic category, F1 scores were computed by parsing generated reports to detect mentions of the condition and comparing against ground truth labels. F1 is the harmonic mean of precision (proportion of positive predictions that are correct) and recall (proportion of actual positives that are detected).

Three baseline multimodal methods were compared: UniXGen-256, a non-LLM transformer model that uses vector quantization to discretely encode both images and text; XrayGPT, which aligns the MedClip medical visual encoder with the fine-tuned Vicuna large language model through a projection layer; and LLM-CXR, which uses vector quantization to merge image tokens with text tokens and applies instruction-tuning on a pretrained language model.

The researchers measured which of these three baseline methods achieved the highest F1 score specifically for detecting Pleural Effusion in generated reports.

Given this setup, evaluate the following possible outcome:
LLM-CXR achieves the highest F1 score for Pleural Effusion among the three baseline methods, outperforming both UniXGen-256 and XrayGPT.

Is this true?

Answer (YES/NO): YES